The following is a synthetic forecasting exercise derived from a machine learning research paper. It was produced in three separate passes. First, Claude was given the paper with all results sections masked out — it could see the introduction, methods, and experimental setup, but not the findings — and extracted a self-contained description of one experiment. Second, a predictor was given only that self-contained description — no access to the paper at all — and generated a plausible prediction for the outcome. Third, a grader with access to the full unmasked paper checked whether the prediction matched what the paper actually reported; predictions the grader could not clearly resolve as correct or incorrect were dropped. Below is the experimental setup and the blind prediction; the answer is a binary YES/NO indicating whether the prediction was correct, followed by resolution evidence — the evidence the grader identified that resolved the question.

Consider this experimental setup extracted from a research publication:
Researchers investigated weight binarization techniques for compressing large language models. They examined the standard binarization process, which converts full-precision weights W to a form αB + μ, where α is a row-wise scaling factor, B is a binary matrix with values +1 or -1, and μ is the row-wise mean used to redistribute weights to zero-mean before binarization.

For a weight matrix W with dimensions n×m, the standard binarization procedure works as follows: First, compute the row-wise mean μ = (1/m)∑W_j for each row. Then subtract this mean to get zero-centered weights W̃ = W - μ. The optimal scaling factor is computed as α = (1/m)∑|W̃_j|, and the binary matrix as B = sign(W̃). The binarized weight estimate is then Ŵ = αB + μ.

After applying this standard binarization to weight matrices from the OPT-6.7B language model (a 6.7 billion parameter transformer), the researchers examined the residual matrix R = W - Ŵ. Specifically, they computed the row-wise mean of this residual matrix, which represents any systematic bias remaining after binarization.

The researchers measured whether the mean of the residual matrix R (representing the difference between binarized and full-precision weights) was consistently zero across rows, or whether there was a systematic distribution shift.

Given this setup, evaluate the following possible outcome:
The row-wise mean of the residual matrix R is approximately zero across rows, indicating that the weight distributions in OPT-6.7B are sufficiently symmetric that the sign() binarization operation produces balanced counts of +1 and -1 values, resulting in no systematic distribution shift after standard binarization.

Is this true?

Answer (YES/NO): NO